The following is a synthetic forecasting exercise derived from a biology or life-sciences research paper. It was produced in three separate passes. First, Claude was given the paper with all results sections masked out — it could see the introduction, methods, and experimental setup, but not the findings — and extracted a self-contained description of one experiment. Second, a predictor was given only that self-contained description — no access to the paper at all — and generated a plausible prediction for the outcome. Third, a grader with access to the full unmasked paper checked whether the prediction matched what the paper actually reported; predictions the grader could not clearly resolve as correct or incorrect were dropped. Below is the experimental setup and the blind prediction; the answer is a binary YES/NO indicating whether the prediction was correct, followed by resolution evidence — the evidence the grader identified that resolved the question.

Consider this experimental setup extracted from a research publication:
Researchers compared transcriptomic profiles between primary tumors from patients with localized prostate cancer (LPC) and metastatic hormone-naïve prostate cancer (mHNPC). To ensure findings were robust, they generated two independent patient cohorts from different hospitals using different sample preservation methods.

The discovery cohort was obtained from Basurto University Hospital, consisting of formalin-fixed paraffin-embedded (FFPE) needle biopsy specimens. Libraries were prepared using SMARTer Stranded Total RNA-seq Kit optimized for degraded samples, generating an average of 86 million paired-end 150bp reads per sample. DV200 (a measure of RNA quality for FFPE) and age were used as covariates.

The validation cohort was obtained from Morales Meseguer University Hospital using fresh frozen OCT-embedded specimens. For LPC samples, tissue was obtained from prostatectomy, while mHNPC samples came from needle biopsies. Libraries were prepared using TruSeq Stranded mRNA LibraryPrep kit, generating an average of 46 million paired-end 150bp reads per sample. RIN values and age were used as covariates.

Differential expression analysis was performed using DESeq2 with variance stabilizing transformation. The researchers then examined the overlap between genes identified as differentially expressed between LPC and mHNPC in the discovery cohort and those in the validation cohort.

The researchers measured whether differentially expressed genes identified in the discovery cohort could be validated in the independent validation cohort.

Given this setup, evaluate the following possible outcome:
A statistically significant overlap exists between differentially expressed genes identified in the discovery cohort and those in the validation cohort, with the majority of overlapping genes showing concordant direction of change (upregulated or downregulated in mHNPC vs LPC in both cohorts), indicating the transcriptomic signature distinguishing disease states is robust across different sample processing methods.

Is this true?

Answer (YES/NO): YES